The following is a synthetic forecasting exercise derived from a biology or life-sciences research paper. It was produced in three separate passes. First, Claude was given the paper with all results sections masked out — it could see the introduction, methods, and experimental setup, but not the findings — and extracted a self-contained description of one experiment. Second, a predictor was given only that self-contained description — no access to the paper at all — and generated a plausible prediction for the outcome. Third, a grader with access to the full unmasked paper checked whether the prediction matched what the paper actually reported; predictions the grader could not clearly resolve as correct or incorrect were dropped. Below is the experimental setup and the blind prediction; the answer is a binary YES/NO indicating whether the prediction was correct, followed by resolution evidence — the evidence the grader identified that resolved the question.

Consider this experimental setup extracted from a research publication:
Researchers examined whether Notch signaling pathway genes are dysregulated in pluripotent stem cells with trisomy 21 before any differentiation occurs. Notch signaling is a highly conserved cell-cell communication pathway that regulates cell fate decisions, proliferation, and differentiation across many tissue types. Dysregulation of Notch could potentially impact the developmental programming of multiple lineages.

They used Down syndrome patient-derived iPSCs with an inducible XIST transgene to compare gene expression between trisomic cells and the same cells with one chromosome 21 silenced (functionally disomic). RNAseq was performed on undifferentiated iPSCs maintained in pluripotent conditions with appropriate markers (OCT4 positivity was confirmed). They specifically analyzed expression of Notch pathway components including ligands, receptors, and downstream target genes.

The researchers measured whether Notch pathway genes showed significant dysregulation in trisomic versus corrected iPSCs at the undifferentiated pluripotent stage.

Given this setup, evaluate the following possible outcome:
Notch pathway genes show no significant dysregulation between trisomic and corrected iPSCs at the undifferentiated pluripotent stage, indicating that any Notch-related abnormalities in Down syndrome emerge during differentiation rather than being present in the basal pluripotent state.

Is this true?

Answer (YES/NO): NO